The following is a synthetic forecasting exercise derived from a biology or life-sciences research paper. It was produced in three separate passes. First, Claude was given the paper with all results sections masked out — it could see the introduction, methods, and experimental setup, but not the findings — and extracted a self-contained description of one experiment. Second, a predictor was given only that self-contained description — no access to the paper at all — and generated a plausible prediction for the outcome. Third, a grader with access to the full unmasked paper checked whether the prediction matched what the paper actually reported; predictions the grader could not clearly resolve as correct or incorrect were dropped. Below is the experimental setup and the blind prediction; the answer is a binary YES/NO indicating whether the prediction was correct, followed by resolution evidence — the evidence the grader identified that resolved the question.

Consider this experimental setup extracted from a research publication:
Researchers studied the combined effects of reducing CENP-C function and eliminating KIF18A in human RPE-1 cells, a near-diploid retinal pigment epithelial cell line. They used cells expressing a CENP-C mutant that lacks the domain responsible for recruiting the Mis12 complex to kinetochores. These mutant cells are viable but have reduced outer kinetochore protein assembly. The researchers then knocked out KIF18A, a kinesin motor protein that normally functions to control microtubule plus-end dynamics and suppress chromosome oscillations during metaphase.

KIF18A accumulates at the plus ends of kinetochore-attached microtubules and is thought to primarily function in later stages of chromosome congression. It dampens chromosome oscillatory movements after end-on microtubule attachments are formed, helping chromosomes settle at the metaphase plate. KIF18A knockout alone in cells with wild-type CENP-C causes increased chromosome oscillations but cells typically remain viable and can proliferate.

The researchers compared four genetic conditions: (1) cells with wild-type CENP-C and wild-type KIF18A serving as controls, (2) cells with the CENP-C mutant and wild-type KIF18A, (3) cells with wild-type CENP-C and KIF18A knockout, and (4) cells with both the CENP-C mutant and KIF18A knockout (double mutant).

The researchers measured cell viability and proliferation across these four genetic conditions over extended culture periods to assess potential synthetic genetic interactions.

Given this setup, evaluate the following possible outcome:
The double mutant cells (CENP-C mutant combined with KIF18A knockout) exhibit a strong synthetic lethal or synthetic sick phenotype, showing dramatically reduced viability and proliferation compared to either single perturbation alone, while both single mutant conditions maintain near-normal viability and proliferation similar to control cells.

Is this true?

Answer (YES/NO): YES